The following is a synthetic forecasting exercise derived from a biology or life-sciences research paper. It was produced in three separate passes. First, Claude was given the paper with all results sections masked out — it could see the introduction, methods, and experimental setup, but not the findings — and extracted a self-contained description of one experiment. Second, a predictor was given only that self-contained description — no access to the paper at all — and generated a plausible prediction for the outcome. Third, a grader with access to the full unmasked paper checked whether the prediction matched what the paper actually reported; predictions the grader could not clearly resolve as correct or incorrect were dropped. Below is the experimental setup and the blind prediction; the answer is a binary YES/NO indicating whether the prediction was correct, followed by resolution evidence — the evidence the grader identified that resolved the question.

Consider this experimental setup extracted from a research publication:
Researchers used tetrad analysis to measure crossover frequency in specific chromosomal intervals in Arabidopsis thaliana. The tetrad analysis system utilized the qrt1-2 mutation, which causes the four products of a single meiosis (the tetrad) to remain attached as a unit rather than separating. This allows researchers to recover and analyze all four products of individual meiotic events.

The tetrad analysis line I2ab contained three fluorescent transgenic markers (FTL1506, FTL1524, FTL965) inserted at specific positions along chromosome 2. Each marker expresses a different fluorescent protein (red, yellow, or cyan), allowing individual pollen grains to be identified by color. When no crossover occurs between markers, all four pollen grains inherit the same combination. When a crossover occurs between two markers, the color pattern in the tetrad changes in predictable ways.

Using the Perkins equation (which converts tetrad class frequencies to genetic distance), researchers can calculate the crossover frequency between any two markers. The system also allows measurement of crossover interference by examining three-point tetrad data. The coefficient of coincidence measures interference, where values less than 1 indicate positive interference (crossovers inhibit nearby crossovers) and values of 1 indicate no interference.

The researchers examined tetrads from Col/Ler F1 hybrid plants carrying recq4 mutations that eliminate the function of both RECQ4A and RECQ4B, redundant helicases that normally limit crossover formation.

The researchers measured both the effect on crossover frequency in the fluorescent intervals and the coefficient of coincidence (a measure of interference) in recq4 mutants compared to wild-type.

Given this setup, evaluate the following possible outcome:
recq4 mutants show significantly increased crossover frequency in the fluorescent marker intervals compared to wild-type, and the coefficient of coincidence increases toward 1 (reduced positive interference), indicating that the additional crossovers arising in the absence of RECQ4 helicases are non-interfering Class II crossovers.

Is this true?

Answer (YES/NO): YES